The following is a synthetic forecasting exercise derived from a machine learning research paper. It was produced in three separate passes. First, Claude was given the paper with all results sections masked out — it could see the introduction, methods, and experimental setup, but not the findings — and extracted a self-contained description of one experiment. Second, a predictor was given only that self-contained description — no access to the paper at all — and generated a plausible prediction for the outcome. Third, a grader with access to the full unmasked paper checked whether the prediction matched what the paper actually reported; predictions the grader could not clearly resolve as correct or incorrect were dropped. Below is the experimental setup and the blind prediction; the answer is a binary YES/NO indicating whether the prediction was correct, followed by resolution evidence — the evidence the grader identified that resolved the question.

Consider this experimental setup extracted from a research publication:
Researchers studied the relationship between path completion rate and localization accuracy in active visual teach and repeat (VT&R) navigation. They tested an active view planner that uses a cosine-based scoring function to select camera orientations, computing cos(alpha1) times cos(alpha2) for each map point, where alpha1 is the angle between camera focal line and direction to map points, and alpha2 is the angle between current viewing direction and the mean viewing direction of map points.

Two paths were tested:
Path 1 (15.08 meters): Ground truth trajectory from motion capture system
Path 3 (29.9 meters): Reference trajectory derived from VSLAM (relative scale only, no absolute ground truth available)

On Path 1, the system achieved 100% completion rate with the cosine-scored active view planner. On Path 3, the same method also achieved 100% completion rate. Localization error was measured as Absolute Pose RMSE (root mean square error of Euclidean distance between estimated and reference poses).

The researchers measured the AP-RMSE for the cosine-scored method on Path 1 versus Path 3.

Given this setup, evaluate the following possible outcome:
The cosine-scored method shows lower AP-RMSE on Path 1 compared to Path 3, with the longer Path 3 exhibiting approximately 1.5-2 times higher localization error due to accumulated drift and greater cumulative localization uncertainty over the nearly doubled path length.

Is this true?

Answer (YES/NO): NO